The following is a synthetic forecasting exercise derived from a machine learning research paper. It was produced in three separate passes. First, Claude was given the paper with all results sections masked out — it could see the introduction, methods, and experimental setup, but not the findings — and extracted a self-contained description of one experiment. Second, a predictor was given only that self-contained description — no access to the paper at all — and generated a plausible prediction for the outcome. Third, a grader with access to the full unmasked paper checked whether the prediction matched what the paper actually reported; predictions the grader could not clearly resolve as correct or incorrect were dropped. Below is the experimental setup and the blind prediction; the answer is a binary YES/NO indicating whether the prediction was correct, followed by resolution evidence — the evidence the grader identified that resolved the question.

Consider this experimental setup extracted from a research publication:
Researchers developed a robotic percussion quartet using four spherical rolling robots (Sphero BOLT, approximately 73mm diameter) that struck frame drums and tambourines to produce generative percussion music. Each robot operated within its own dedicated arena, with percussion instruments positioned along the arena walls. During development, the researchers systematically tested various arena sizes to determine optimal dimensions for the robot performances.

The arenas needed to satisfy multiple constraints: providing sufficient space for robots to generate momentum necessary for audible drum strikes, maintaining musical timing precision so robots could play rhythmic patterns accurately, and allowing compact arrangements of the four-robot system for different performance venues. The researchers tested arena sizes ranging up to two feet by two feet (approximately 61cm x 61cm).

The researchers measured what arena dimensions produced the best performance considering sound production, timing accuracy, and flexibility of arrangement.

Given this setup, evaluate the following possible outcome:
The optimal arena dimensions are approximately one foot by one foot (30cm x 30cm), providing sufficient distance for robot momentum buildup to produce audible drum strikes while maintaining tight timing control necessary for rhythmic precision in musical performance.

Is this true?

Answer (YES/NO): NO